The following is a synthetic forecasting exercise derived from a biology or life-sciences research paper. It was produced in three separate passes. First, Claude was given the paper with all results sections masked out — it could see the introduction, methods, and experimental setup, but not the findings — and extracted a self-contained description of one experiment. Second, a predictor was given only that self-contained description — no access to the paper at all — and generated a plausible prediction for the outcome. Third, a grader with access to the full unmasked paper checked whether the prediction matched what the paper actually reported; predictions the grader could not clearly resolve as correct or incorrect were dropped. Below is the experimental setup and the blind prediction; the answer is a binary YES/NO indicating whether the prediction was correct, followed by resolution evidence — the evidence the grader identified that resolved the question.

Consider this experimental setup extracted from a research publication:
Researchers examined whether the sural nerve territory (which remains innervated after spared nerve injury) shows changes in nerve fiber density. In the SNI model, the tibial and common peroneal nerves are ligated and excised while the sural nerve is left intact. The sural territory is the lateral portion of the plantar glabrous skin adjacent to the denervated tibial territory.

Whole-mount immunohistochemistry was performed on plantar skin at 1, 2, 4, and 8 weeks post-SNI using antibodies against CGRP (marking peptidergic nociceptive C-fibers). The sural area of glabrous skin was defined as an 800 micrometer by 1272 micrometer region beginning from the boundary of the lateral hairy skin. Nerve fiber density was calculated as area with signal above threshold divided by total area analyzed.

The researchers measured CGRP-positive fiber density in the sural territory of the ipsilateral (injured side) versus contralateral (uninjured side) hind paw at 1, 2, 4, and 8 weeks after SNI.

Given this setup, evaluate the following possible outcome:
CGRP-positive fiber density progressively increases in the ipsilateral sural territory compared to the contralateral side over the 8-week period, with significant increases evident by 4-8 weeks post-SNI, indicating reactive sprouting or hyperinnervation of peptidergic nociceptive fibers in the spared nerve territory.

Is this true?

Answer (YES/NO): NO